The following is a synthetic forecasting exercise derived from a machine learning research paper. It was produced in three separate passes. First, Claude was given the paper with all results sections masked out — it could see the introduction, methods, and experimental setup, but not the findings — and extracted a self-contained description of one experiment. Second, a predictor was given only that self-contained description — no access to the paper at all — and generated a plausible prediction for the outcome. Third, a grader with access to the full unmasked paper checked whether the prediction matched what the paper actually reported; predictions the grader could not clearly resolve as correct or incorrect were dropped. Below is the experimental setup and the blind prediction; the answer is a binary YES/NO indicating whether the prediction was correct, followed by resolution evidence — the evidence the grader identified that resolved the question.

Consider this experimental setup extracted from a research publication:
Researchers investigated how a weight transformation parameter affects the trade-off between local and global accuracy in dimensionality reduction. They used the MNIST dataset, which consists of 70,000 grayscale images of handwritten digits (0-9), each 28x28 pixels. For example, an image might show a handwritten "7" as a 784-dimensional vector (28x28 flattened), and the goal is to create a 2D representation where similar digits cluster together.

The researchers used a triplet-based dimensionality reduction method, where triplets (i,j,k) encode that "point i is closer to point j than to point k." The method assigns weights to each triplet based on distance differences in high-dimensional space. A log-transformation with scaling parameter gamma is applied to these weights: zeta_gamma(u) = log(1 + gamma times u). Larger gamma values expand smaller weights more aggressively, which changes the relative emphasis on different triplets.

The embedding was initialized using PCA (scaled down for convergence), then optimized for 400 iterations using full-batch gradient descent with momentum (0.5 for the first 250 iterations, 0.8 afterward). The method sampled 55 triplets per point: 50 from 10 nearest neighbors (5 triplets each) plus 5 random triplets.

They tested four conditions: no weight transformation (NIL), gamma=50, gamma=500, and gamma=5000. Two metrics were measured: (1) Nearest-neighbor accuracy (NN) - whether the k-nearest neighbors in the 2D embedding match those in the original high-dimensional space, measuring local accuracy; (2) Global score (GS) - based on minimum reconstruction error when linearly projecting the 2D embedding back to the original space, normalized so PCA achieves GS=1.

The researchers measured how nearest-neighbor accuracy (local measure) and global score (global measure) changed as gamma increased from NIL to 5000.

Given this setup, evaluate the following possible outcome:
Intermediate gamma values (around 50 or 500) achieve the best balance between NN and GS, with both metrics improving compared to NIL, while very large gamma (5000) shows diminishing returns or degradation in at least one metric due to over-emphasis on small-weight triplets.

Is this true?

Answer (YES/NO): NO